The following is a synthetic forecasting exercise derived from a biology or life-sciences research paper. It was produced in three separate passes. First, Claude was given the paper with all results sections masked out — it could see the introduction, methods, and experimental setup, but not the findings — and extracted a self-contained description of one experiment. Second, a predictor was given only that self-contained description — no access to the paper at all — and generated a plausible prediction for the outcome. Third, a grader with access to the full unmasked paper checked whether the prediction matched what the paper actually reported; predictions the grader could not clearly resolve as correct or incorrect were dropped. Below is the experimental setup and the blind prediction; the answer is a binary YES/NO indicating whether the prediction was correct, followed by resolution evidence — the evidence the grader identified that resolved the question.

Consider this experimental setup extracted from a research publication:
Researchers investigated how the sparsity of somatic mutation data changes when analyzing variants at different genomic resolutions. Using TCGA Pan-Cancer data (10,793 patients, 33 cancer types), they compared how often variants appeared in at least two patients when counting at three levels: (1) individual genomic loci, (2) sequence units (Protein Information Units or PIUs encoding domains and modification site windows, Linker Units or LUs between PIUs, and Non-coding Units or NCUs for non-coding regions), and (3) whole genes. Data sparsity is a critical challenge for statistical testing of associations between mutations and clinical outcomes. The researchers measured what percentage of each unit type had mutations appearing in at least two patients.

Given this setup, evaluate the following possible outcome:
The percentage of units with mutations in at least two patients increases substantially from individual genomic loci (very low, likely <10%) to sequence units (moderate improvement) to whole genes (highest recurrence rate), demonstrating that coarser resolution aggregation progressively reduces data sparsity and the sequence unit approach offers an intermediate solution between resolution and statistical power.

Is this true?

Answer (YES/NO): YES